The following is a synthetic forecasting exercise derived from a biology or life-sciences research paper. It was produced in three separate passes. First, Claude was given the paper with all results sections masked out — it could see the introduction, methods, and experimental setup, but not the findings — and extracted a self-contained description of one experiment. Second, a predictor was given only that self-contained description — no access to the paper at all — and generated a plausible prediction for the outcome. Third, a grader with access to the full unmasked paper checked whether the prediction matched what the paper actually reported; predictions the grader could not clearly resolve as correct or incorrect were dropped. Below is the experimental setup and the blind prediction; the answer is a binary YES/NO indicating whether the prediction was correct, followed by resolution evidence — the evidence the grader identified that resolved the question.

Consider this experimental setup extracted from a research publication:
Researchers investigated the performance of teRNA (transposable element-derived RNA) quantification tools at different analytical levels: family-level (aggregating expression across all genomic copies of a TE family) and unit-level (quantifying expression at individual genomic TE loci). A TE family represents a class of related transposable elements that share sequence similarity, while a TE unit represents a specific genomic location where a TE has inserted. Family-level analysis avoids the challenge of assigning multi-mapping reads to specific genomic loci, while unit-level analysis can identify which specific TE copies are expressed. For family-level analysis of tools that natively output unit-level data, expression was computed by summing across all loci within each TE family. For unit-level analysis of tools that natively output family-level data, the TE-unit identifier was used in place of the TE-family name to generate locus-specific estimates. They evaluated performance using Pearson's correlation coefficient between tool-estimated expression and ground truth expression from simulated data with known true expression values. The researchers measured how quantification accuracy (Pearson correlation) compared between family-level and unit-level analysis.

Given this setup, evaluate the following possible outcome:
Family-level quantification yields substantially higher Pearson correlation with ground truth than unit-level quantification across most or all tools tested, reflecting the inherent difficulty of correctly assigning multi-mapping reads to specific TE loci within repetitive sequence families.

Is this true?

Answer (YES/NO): YES